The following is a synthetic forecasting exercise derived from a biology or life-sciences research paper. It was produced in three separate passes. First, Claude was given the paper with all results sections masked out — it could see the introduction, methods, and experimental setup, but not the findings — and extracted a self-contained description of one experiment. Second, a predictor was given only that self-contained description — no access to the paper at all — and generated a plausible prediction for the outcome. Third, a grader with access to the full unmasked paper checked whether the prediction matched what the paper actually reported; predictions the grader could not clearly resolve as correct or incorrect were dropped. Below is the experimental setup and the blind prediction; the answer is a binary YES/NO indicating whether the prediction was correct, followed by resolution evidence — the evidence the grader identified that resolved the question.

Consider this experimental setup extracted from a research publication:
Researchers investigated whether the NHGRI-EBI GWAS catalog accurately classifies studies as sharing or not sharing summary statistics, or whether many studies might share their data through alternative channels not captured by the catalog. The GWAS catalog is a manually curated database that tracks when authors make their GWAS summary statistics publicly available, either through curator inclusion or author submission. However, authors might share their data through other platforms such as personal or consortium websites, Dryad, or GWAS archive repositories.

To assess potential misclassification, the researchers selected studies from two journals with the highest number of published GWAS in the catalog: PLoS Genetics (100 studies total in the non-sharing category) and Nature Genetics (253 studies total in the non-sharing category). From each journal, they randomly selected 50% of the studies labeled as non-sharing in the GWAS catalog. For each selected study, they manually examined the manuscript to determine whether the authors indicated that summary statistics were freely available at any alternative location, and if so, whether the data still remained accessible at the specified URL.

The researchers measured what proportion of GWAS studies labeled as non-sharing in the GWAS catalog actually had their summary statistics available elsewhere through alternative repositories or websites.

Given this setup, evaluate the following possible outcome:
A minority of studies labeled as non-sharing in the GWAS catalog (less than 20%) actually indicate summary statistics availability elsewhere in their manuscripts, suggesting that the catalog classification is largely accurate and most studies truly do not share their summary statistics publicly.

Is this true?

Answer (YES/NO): YES